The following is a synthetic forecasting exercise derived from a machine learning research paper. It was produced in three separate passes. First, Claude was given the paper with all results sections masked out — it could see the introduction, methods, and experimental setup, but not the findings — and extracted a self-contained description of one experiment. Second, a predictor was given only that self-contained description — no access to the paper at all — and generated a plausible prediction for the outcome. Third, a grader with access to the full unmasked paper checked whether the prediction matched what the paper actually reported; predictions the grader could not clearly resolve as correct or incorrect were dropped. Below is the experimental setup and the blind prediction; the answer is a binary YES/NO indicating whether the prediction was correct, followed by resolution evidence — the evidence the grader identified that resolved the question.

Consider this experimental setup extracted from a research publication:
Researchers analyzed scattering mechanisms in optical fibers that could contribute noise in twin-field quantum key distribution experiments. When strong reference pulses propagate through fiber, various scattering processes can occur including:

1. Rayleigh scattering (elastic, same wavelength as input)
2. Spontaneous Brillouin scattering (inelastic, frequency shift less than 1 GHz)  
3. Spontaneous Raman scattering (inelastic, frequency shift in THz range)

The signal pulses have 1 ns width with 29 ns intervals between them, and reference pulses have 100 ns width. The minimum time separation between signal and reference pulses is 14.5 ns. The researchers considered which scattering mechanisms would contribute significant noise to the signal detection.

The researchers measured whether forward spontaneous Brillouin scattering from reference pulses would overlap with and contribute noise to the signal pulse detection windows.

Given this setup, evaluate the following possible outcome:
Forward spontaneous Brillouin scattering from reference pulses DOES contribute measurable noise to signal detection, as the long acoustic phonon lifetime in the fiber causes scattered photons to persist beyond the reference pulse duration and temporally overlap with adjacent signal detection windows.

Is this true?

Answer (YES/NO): NO